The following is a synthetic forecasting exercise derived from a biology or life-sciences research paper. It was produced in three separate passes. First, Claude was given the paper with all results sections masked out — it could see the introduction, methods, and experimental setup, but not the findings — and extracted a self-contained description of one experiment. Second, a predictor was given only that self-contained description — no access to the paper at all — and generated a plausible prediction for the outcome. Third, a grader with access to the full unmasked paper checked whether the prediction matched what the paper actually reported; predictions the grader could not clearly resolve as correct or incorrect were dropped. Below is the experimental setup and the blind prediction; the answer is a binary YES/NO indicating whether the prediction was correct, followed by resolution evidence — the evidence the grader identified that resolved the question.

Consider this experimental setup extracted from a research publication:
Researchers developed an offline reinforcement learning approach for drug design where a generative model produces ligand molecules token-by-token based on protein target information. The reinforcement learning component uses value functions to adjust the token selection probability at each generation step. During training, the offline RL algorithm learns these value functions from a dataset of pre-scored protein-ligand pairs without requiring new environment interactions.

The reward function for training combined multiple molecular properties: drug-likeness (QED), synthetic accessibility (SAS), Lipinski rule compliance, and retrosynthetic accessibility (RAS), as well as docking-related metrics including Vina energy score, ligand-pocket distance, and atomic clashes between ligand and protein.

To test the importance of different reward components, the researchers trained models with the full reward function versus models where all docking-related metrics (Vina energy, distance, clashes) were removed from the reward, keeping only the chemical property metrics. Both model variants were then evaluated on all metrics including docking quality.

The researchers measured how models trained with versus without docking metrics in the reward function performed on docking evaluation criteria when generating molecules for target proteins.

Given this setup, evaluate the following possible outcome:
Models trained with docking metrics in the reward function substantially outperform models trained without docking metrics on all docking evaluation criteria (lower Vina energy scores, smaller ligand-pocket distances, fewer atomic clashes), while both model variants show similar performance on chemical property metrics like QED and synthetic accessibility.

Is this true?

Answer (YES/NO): NO